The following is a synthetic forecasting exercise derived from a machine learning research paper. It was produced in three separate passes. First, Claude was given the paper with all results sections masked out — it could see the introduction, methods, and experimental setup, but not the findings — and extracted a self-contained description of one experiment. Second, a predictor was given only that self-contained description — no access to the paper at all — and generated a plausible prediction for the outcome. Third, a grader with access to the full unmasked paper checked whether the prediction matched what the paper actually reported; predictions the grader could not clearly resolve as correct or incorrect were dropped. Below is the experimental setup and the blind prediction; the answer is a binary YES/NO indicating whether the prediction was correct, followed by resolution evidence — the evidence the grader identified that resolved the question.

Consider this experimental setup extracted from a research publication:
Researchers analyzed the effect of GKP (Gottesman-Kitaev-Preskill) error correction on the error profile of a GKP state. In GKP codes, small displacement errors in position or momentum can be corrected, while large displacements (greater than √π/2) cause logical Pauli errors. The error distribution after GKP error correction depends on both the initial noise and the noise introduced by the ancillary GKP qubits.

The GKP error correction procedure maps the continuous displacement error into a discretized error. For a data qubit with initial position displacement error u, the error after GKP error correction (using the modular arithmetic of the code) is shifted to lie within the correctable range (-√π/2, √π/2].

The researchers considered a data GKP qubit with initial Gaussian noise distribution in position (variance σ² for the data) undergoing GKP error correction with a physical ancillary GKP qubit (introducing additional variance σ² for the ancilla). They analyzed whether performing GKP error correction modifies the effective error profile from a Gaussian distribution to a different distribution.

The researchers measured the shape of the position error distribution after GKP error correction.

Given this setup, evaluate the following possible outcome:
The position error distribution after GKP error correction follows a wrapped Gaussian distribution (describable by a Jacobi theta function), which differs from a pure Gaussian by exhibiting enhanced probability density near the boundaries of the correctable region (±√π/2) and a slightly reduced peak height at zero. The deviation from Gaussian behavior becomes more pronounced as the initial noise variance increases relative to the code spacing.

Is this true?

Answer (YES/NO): NO